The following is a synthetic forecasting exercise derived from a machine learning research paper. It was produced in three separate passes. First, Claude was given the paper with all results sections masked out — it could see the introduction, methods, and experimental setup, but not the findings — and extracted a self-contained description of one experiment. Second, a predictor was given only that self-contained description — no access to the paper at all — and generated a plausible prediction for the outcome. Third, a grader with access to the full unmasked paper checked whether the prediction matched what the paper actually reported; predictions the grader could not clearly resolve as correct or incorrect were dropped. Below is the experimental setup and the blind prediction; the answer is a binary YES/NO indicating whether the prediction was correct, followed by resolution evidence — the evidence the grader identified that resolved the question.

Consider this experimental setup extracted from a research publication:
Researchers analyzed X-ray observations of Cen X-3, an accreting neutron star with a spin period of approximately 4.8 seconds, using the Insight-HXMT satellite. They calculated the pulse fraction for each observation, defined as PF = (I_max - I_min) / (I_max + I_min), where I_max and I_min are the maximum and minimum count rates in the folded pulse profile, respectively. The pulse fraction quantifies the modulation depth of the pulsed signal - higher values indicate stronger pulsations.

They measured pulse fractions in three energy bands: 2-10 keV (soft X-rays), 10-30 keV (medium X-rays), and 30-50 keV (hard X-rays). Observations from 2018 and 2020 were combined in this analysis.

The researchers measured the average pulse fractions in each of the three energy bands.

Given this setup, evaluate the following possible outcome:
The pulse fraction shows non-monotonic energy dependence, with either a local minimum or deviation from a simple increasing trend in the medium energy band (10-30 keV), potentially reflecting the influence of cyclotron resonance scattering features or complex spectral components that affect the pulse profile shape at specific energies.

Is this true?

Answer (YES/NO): NO